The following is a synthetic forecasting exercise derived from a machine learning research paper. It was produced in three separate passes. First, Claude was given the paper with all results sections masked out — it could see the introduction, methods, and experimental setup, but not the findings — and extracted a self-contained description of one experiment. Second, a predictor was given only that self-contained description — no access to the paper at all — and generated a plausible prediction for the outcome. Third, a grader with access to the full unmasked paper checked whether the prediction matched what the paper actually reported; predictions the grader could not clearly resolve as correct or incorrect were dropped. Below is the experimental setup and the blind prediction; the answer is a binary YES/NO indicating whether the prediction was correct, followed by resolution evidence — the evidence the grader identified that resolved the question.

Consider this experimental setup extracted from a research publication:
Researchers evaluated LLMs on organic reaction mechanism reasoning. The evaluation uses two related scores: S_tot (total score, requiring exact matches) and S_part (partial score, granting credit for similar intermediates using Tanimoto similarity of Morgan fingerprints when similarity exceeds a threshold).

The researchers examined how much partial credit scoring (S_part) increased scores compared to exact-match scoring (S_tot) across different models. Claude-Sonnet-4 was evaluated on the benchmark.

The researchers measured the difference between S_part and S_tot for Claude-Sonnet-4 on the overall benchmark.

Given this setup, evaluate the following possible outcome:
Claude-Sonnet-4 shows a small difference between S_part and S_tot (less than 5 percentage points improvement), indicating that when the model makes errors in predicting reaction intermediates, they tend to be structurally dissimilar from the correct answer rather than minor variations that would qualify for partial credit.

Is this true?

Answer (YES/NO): YES